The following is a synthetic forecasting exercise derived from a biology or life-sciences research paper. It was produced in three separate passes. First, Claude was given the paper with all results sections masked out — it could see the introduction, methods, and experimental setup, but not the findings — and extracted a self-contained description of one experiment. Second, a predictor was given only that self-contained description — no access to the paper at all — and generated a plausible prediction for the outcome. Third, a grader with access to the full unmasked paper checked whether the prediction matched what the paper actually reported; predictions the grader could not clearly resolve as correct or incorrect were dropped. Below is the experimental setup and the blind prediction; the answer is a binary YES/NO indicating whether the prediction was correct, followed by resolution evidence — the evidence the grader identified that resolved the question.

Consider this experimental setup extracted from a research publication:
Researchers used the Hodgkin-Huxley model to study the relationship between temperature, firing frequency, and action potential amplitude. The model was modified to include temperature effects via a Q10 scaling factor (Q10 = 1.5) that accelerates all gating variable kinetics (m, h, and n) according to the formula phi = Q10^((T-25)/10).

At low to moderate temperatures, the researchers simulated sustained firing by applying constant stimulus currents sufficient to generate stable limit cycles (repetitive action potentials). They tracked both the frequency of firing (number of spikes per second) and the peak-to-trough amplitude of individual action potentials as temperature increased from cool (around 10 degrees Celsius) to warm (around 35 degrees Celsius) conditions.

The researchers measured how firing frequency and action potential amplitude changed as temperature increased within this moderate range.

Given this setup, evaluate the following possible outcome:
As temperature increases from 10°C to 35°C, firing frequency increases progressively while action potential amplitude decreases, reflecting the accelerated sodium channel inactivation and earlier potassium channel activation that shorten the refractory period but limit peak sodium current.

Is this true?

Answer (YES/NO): NO